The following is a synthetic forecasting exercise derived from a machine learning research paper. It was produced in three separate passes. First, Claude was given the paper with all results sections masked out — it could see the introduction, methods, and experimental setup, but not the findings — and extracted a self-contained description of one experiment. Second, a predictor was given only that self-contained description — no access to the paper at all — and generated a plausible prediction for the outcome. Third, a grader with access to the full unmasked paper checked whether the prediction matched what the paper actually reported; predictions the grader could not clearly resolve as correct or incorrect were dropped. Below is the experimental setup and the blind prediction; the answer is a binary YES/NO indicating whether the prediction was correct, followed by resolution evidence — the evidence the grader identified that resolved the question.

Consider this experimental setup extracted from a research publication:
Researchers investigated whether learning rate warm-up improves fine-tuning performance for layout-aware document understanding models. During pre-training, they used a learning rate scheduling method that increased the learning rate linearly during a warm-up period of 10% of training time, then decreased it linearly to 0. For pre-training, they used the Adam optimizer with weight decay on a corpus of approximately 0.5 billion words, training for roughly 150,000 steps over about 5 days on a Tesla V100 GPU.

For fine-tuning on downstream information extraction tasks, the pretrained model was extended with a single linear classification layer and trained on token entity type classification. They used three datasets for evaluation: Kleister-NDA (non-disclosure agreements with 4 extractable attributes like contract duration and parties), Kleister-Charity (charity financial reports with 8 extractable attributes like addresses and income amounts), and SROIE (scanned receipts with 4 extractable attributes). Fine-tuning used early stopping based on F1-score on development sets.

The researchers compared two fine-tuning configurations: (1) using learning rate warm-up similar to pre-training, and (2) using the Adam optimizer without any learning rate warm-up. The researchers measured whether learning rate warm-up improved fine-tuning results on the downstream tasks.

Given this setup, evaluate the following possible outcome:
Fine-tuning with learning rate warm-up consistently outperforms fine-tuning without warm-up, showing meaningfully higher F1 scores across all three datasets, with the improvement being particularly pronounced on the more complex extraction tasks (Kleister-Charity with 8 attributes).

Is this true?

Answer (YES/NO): NO